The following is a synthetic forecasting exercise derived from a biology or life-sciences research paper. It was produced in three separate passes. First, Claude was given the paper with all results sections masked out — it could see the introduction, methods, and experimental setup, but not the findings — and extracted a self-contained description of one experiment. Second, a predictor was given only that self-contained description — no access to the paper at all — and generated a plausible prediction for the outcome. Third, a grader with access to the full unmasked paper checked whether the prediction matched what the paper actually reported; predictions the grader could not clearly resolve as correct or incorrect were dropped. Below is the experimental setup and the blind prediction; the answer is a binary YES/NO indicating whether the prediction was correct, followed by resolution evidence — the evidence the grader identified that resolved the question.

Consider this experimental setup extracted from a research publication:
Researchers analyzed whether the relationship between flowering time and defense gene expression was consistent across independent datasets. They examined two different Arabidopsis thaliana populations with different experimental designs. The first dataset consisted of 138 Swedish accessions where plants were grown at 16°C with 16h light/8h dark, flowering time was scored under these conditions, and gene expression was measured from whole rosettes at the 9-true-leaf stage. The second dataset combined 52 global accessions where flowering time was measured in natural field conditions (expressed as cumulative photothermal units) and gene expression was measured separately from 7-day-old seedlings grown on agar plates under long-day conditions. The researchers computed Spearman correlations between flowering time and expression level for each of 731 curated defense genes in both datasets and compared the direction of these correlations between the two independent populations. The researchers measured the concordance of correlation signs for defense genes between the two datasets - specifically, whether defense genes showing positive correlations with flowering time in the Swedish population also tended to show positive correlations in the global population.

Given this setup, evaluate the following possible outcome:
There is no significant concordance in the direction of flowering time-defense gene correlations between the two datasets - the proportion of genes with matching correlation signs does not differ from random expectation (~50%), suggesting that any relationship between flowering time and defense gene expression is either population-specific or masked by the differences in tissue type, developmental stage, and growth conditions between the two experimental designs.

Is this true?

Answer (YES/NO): NO